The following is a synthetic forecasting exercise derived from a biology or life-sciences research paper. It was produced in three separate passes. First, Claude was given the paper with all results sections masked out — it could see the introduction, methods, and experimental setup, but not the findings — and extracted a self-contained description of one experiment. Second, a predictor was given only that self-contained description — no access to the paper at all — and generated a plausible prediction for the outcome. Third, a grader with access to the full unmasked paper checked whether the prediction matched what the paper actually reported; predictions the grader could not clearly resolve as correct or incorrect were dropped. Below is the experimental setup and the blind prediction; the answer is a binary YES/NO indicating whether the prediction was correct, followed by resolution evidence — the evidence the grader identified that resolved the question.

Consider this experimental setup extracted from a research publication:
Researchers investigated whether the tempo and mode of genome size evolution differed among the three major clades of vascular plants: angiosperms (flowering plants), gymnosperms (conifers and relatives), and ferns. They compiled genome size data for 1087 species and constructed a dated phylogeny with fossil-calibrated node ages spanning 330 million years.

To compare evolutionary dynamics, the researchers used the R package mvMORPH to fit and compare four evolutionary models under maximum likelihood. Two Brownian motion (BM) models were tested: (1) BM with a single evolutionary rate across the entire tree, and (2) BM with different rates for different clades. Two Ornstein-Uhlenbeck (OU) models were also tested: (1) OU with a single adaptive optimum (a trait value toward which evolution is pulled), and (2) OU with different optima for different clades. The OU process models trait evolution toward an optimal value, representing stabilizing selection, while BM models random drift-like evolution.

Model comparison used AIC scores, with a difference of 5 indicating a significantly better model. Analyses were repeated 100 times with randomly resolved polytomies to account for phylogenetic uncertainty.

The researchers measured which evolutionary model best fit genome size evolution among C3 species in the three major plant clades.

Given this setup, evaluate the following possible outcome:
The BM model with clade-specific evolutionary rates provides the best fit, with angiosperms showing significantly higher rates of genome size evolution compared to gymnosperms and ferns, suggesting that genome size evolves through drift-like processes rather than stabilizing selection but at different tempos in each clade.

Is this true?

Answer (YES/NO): NO